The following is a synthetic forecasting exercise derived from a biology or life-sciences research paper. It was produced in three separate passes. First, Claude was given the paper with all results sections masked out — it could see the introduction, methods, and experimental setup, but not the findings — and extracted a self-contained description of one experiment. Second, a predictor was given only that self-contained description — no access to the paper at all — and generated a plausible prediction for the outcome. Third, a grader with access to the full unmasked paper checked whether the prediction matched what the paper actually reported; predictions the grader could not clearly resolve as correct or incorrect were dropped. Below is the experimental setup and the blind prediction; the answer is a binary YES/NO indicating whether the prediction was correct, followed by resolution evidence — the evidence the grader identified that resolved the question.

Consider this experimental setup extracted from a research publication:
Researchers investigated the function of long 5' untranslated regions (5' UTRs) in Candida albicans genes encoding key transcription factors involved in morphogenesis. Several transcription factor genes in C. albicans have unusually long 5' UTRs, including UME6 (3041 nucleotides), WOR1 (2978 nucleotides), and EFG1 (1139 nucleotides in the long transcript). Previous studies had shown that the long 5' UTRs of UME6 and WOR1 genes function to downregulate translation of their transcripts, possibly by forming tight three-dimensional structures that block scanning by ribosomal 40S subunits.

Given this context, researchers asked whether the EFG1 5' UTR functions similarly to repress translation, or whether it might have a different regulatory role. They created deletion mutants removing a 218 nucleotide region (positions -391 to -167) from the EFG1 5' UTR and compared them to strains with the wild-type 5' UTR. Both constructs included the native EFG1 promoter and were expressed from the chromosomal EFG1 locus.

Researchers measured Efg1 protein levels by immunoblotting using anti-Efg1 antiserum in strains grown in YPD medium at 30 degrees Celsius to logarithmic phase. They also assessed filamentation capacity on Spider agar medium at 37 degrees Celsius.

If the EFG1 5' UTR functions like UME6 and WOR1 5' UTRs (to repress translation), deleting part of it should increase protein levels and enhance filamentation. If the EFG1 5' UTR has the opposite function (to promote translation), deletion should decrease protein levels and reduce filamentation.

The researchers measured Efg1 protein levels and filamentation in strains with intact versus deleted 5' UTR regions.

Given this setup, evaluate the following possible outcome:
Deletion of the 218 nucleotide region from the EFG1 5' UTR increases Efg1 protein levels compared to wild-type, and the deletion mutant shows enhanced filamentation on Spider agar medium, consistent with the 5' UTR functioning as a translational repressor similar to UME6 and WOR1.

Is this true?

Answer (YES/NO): NO